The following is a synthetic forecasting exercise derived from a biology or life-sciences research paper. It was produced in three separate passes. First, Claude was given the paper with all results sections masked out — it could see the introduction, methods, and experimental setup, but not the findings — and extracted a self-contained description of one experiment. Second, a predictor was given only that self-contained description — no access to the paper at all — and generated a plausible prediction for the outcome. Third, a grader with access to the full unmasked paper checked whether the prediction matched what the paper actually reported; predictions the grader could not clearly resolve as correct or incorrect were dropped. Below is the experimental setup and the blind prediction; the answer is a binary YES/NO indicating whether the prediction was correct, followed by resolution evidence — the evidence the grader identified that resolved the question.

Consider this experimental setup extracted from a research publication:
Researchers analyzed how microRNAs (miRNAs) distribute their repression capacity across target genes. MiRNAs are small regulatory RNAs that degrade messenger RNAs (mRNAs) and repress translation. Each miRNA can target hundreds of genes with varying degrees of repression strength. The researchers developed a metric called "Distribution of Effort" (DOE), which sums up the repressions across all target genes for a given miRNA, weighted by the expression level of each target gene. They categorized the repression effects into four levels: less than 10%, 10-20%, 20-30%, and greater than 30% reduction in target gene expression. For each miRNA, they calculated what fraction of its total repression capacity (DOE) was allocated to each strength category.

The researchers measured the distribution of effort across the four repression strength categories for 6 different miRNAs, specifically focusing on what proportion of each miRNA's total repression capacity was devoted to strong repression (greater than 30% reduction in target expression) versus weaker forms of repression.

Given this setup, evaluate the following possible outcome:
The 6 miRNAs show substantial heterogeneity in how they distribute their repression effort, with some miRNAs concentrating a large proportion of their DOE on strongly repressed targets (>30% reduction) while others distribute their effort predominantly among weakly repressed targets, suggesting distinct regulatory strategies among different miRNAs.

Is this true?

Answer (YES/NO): NO